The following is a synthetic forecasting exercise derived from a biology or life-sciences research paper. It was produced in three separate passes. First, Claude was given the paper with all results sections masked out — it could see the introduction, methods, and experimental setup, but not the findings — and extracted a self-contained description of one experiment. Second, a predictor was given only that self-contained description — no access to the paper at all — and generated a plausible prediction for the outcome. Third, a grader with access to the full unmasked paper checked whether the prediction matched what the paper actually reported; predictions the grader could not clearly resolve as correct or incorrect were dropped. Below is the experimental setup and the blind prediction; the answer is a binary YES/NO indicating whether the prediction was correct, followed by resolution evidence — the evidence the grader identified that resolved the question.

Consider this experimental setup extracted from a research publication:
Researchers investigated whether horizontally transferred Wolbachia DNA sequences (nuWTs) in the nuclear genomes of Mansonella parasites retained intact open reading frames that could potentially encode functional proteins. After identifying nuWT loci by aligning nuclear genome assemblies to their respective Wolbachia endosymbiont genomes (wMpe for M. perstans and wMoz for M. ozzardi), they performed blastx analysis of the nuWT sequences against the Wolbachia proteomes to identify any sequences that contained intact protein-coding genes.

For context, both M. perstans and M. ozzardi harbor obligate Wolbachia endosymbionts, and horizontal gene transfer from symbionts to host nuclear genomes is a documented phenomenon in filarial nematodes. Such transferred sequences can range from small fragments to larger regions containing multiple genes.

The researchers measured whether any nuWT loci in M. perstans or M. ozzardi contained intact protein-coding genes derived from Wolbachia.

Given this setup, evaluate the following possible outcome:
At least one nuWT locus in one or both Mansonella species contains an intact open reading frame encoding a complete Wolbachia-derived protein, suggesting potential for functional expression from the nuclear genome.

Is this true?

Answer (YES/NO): NO